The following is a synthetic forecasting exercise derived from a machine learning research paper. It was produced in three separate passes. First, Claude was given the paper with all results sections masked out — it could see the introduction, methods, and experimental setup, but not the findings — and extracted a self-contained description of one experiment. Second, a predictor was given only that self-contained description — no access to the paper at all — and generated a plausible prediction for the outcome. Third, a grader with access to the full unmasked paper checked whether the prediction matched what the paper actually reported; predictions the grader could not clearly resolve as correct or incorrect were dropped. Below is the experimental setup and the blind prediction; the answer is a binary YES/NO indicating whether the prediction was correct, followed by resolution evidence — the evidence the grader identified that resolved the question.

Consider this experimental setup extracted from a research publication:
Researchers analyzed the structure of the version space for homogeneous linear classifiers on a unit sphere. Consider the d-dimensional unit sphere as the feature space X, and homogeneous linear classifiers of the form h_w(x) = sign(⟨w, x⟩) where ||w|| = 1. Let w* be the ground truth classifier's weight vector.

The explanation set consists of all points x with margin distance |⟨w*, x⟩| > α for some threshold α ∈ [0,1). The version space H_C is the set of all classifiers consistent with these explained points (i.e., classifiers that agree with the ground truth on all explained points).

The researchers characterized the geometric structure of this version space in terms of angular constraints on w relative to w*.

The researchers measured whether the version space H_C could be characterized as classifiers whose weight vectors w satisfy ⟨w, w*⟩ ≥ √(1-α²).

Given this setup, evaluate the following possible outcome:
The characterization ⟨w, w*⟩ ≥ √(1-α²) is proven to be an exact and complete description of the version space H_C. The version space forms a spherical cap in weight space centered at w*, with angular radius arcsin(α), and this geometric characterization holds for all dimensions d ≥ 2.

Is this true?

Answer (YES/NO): YES